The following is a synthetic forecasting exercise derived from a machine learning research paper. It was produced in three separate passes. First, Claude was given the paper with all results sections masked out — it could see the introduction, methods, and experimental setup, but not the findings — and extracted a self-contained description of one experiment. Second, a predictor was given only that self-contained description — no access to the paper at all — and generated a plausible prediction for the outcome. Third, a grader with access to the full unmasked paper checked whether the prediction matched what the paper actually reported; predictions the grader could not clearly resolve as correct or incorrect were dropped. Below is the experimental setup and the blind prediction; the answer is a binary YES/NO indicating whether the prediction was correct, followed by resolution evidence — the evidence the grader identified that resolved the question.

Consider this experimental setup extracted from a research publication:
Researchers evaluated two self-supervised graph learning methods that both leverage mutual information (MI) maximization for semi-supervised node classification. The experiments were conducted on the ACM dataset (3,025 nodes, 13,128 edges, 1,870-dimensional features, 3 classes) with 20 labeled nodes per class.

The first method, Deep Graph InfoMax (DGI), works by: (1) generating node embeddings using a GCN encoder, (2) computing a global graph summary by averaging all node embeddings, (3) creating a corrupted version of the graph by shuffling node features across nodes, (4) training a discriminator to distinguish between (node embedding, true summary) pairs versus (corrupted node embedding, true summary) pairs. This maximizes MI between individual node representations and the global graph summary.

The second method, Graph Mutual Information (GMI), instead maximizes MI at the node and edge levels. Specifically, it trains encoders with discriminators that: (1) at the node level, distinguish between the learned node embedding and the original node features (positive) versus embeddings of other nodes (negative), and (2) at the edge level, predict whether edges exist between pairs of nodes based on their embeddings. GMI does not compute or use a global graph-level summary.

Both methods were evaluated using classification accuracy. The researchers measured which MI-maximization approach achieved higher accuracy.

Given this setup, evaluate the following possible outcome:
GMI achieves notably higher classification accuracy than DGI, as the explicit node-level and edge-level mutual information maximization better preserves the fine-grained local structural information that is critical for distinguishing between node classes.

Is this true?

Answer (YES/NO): NO